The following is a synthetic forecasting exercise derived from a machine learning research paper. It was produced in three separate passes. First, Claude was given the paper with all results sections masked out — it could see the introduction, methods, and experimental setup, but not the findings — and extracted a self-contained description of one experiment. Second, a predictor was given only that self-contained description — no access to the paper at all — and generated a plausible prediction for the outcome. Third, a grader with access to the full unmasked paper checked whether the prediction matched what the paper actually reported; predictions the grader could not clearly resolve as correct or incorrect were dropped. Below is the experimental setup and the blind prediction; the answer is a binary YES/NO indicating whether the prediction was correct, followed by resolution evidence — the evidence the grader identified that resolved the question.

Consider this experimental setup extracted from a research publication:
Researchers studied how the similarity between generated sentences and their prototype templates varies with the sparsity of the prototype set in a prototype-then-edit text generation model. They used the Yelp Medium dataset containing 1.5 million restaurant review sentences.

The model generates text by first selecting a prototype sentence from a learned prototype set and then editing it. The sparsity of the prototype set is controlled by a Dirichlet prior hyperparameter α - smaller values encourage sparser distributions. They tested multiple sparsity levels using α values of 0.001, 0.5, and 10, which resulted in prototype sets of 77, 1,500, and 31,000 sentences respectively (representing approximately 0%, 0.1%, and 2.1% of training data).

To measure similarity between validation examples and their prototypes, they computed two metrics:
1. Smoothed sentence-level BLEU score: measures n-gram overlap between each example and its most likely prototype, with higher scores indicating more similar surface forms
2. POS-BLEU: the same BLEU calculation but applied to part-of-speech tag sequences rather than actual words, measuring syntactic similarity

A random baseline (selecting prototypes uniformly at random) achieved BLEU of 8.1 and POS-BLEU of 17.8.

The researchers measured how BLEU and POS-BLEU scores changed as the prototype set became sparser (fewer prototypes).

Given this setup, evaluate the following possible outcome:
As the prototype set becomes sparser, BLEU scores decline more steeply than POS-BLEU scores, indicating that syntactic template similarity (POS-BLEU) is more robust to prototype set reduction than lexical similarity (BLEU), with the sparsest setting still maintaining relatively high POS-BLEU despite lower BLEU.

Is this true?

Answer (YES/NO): YES